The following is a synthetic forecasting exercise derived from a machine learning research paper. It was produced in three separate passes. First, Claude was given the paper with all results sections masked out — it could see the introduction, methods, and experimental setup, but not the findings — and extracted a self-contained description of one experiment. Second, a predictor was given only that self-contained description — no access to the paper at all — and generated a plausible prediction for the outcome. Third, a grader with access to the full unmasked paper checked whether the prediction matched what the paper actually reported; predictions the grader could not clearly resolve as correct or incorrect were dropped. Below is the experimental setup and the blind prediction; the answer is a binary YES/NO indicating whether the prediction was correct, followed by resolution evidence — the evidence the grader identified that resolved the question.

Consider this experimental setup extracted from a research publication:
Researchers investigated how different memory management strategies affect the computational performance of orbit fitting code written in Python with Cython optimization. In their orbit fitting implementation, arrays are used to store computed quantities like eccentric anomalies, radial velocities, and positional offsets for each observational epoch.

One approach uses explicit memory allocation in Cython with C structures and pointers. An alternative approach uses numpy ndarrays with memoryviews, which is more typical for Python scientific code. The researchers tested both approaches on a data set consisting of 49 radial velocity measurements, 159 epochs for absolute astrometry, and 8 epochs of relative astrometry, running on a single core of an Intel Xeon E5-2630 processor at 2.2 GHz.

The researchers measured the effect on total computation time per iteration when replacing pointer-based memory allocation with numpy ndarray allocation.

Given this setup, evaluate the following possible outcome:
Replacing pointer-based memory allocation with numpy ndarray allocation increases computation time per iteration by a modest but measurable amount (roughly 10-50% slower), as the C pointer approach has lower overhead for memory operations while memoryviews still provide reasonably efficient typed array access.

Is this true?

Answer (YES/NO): NO